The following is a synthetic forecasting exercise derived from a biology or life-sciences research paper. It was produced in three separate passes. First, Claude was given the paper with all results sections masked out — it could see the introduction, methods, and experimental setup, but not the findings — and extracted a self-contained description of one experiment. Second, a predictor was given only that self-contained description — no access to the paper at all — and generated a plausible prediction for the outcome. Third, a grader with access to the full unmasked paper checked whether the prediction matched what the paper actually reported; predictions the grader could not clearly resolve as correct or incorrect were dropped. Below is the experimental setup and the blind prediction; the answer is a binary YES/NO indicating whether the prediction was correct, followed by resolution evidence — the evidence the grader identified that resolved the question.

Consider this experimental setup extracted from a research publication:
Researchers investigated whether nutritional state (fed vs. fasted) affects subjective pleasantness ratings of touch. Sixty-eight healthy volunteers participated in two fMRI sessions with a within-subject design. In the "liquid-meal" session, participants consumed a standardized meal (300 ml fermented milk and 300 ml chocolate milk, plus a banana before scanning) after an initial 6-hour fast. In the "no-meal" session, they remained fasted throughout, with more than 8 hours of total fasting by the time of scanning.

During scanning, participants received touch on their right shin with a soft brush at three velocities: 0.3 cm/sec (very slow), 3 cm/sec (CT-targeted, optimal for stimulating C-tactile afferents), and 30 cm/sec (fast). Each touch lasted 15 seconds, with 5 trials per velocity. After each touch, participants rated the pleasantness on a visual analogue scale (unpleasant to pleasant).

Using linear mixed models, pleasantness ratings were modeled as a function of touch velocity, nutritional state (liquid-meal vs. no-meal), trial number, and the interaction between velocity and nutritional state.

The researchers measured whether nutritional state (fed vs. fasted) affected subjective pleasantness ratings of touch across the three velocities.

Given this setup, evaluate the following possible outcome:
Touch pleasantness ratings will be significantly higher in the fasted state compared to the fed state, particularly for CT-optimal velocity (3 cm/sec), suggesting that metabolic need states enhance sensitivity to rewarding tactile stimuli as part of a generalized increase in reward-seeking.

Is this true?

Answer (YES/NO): NO